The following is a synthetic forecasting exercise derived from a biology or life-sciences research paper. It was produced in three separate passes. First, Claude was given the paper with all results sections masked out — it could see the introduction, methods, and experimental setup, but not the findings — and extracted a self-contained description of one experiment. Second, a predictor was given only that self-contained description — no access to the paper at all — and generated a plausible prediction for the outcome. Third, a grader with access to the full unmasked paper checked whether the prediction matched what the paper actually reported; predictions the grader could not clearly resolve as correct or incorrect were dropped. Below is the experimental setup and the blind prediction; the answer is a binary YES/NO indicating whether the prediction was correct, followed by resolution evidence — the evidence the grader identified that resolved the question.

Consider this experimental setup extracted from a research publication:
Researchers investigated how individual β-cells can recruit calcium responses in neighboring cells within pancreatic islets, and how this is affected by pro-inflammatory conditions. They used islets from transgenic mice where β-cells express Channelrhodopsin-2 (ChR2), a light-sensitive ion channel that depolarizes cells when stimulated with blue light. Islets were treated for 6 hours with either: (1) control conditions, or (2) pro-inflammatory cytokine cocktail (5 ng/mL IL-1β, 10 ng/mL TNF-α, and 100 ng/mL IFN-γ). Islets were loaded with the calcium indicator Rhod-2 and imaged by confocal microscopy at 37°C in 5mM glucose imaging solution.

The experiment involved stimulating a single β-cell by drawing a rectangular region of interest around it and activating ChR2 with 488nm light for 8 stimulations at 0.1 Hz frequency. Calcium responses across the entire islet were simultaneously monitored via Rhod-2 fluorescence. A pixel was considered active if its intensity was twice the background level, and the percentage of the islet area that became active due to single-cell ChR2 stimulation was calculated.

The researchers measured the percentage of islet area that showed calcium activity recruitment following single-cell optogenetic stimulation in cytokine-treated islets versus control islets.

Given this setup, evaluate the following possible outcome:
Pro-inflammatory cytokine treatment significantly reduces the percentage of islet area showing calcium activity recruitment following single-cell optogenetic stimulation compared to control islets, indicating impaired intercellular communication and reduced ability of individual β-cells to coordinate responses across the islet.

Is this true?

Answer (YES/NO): YES